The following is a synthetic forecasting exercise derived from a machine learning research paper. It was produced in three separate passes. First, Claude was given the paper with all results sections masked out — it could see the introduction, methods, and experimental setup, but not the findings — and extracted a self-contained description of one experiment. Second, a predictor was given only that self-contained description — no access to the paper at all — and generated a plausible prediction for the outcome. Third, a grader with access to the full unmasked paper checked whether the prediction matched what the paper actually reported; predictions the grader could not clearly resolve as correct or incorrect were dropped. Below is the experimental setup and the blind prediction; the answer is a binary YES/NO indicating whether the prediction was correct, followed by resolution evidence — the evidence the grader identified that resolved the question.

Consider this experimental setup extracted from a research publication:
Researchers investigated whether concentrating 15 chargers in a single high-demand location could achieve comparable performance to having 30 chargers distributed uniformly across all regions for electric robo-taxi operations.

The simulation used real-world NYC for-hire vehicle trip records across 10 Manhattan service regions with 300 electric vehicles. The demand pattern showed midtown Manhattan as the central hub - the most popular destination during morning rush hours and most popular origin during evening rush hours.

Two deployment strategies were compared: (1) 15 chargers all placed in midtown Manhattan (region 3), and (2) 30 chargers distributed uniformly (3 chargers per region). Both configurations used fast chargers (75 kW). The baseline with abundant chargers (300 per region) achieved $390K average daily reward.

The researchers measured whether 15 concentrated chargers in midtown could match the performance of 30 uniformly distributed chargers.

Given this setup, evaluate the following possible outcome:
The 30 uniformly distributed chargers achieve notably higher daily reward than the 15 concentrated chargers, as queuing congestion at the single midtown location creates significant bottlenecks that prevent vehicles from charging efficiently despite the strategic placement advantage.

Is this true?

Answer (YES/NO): NO